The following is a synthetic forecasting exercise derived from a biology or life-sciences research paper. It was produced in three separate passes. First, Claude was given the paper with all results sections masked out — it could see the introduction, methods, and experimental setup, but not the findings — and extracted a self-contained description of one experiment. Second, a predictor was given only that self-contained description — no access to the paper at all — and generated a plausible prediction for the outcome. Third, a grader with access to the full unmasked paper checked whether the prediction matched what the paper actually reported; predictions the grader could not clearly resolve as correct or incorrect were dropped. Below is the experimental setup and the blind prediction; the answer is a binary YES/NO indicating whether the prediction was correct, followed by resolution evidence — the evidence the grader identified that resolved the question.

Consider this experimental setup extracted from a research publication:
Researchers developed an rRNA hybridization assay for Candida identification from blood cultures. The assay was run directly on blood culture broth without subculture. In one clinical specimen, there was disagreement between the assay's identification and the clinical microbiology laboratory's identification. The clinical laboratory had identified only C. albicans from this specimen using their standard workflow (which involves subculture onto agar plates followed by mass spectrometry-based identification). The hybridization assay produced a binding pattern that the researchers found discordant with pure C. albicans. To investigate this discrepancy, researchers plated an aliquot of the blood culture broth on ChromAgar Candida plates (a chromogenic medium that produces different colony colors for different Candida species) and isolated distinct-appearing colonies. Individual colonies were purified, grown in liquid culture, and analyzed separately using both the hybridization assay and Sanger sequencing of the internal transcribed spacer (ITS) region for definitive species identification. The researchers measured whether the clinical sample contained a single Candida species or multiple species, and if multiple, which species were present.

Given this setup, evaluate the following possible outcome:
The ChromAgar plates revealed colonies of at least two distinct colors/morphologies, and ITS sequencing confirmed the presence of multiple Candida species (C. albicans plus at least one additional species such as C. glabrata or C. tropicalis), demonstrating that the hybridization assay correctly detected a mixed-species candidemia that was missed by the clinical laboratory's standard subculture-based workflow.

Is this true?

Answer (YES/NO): NO